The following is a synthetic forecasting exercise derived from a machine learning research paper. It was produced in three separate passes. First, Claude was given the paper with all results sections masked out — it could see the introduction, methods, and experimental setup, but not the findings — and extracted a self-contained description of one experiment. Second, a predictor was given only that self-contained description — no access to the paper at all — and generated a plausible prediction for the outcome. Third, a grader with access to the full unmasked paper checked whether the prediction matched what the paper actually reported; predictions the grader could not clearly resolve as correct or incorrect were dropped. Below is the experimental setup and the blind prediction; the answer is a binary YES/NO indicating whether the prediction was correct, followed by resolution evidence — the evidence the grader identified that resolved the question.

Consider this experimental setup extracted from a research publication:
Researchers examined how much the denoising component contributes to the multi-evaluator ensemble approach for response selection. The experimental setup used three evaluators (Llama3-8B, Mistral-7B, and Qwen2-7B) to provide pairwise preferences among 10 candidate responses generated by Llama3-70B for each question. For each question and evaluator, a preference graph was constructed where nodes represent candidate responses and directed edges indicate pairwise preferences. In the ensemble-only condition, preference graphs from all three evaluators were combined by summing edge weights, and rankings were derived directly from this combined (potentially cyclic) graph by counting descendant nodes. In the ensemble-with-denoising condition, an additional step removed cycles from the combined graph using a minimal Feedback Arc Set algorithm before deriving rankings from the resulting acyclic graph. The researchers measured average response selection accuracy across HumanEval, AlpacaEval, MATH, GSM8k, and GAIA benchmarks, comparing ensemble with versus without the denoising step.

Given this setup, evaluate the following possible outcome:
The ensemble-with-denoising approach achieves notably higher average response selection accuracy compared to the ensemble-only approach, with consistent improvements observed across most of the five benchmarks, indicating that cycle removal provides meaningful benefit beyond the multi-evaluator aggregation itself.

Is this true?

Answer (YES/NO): YES